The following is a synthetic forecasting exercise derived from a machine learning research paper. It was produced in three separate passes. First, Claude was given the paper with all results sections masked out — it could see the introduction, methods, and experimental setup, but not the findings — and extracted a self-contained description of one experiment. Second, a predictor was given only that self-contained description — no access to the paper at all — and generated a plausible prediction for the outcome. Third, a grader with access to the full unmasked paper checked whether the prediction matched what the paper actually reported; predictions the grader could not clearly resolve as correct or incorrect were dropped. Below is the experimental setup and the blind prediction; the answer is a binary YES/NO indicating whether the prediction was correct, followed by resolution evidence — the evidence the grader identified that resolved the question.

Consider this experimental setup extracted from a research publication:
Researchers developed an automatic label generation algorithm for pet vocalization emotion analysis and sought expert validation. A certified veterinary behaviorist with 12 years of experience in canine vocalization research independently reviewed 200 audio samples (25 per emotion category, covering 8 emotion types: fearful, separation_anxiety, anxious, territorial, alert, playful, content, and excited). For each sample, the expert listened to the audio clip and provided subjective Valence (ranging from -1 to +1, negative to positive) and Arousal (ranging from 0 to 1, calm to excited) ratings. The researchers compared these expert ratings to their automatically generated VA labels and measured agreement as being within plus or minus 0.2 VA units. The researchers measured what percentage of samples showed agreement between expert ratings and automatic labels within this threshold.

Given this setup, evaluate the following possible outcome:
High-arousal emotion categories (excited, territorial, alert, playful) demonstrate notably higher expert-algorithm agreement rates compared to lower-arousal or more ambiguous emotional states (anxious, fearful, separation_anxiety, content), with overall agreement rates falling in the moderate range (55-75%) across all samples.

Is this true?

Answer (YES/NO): NO